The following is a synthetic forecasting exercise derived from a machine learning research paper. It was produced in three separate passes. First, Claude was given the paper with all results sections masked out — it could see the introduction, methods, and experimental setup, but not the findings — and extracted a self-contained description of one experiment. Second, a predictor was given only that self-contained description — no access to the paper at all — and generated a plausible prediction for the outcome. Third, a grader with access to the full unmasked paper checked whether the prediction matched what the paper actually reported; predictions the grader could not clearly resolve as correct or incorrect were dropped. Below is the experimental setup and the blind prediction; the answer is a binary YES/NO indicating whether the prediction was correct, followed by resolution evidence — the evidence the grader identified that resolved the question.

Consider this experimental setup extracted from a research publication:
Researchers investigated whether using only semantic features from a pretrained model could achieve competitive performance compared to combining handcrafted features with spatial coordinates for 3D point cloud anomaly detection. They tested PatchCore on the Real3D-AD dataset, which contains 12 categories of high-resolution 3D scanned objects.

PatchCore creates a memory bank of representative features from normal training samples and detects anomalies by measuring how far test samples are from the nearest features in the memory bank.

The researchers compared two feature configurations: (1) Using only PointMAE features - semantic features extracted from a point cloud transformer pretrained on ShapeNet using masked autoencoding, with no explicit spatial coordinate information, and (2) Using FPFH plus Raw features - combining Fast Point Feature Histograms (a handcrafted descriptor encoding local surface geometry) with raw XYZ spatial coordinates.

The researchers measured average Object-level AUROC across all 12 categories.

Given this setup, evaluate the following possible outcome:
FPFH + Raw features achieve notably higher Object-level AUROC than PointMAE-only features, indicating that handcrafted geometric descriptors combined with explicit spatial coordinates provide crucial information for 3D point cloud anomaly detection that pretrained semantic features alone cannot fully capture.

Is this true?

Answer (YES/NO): YES